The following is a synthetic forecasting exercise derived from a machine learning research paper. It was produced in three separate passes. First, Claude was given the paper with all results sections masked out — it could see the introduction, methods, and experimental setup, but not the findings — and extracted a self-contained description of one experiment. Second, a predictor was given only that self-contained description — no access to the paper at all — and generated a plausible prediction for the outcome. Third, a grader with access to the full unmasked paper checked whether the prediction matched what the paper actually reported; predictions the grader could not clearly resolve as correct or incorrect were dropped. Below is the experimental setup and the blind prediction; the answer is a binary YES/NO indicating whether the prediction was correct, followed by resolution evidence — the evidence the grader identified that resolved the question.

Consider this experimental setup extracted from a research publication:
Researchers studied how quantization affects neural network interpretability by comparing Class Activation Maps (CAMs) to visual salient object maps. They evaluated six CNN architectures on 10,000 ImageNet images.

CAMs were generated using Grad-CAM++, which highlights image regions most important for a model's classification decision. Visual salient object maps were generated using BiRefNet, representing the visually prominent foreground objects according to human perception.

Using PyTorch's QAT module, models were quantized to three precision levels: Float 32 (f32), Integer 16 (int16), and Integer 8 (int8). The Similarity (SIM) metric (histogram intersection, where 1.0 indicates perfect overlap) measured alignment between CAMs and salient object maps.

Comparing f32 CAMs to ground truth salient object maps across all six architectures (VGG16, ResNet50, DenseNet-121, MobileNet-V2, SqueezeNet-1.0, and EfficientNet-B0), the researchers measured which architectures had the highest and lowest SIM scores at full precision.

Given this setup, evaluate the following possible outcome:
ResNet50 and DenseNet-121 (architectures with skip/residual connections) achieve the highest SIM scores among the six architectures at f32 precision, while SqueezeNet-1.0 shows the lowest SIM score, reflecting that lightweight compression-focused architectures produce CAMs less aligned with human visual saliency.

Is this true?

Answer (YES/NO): NO